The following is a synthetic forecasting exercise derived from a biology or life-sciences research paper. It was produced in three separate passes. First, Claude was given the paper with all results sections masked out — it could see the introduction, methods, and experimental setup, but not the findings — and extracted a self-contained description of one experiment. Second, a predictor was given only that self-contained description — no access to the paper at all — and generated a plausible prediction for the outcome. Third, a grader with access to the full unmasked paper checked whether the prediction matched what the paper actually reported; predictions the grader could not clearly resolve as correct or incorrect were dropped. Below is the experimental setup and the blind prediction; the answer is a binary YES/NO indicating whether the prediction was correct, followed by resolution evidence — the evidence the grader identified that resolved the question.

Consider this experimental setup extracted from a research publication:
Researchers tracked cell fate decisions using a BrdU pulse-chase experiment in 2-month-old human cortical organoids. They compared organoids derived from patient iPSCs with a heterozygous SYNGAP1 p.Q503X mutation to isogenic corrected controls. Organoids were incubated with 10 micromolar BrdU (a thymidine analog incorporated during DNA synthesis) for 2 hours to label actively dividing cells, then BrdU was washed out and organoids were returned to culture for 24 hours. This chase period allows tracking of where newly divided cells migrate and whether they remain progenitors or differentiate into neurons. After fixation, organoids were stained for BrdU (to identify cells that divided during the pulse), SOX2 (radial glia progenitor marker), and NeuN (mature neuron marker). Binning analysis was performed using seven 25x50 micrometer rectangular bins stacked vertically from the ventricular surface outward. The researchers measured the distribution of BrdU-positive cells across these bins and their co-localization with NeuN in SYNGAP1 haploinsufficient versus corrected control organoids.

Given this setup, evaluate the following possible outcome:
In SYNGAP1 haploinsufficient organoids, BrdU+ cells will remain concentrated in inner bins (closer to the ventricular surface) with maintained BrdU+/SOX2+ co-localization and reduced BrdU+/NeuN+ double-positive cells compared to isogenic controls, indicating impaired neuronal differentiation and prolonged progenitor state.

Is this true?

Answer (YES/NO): NO